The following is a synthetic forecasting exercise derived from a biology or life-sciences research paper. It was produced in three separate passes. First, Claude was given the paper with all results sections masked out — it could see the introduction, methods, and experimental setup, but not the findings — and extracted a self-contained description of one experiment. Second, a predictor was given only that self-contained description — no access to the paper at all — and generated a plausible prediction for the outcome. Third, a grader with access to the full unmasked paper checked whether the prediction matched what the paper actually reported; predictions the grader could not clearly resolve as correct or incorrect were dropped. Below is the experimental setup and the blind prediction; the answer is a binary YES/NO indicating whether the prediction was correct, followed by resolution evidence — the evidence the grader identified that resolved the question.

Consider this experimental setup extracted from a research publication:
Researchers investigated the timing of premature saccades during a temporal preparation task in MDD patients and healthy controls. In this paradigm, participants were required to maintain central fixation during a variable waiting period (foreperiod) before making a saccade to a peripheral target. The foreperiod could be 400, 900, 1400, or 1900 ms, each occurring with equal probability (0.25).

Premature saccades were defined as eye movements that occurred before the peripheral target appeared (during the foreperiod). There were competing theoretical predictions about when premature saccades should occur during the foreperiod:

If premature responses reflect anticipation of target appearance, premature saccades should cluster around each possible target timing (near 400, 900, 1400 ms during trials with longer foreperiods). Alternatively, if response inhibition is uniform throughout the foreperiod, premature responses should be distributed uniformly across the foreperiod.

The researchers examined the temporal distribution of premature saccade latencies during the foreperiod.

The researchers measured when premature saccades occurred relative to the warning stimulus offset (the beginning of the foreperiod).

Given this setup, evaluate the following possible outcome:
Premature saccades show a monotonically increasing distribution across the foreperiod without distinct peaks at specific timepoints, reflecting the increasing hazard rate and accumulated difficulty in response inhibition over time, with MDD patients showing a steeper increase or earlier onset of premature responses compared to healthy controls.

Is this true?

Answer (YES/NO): NO